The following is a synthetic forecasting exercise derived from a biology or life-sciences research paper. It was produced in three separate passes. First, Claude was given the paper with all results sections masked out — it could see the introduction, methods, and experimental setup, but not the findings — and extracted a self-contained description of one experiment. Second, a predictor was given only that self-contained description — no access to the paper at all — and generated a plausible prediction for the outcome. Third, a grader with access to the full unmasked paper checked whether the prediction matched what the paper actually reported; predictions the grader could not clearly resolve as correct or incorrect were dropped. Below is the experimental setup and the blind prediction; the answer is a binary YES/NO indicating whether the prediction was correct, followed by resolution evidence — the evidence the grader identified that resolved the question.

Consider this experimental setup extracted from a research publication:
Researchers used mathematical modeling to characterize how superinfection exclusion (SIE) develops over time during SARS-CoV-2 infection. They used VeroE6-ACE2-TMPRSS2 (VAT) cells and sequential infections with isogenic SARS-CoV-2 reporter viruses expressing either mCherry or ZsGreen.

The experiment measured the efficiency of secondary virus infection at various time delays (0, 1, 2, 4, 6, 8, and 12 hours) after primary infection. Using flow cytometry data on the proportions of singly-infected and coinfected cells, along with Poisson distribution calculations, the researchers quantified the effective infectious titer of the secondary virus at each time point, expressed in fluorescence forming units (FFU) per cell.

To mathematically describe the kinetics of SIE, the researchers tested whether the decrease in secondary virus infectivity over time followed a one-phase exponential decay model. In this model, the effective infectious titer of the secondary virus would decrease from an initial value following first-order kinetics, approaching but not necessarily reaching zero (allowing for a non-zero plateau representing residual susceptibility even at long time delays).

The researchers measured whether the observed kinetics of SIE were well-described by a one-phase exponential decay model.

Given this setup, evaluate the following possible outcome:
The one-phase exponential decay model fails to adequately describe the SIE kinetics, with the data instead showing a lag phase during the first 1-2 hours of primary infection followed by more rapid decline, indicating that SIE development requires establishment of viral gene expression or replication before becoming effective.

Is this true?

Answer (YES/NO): NO